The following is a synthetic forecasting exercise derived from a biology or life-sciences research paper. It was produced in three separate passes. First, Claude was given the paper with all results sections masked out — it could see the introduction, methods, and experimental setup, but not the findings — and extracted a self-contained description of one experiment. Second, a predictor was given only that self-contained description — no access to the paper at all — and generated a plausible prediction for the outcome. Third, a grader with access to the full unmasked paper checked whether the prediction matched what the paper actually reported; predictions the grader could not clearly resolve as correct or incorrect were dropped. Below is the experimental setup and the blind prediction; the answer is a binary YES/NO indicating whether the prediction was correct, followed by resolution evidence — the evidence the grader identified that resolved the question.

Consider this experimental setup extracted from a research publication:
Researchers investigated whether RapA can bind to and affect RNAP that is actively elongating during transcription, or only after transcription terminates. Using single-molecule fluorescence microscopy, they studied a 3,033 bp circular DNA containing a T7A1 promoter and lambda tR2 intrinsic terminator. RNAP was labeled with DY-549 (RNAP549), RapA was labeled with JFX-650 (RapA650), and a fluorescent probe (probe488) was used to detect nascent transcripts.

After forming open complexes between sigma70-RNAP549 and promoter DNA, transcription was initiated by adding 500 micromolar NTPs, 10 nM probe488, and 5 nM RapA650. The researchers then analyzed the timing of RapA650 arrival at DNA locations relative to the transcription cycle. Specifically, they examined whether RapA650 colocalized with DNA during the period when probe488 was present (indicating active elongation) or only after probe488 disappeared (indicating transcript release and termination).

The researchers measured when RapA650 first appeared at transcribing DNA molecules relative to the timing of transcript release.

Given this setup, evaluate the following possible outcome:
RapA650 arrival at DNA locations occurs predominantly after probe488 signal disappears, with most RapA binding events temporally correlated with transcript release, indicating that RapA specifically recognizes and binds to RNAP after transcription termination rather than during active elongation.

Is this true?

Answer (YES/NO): YES